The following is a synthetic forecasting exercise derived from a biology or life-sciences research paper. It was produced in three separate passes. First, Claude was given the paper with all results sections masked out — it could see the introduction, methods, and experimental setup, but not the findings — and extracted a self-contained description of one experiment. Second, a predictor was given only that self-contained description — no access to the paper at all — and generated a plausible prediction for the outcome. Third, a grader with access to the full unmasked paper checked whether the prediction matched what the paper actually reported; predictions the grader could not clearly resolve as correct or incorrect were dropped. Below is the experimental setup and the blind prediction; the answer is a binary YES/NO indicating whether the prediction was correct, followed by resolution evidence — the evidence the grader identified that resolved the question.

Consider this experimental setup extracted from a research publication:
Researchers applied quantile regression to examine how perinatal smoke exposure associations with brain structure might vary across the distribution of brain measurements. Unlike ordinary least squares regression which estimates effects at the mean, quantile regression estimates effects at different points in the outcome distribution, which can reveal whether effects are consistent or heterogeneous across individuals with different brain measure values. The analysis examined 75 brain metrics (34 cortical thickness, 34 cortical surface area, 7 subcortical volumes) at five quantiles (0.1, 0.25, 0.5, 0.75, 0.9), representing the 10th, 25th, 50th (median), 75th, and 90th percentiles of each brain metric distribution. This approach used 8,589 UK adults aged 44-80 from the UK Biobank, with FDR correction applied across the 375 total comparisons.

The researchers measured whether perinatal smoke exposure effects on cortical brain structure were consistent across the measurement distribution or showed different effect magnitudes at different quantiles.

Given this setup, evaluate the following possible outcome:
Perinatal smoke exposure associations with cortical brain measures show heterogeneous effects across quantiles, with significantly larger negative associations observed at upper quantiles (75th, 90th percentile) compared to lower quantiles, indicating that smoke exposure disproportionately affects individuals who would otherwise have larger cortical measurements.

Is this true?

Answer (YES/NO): NO